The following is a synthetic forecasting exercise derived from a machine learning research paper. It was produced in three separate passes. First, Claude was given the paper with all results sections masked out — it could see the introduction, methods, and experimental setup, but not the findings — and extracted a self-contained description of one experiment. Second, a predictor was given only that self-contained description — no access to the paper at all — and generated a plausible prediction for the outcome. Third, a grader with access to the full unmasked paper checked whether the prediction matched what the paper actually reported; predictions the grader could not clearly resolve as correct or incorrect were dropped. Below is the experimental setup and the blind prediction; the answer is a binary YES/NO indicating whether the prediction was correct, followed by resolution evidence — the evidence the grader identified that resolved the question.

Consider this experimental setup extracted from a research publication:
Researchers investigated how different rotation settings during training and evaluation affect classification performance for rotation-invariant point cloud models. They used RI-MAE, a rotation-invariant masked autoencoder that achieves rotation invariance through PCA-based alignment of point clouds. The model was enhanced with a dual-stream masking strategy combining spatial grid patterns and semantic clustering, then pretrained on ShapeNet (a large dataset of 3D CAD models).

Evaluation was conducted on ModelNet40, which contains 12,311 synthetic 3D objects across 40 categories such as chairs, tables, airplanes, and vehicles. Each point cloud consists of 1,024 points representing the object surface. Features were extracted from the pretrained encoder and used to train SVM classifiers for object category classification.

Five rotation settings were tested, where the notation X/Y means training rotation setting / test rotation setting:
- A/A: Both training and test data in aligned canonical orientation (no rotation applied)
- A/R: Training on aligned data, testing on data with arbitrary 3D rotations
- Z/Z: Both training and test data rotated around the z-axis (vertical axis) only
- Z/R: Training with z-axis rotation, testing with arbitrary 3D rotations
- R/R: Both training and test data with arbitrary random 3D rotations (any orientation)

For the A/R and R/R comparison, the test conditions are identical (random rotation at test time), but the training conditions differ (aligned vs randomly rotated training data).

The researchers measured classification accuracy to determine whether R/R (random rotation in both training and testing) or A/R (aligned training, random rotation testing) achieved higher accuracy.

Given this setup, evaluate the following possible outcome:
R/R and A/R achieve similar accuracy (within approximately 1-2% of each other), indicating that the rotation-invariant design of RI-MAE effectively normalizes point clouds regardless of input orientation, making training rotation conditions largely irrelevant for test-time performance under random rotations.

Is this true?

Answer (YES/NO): YES